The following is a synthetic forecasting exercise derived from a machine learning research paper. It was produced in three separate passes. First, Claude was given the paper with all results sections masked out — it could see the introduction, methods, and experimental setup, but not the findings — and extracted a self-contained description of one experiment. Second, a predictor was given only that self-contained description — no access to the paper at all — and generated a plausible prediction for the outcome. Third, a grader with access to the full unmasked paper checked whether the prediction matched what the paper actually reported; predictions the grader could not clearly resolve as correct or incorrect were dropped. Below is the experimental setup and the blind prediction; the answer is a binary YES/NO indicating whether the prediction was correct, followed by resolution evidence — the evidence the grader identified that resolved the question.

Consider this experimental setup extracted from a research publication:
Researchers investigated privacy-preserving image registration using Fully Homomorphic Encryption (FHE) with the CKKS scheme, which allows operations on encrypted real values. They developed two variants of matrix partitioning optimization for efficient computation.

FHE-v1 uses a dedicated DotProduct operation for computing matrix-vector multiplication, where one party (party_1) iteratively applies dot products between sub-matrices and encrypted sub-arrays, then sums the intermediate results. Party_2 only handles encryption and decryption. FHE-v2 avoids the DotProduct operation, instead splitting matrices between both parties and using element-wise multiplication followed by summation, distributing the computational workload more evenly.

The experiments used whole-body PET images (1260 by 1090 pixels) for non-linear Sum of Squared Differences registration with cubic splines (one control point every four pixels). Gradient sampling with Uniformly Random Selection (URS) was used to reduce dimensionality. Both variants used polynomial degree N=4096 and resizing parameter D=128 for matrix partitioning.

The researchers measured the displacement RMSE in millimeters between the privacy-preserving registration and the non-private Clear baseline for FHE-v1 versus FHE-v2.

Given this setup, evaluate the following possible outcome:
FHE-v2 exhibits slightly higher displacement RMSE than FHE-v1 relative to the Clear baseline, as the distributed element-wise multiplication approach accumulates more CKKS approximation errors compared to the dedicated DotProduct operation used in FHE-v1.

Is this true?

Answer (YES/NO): YES